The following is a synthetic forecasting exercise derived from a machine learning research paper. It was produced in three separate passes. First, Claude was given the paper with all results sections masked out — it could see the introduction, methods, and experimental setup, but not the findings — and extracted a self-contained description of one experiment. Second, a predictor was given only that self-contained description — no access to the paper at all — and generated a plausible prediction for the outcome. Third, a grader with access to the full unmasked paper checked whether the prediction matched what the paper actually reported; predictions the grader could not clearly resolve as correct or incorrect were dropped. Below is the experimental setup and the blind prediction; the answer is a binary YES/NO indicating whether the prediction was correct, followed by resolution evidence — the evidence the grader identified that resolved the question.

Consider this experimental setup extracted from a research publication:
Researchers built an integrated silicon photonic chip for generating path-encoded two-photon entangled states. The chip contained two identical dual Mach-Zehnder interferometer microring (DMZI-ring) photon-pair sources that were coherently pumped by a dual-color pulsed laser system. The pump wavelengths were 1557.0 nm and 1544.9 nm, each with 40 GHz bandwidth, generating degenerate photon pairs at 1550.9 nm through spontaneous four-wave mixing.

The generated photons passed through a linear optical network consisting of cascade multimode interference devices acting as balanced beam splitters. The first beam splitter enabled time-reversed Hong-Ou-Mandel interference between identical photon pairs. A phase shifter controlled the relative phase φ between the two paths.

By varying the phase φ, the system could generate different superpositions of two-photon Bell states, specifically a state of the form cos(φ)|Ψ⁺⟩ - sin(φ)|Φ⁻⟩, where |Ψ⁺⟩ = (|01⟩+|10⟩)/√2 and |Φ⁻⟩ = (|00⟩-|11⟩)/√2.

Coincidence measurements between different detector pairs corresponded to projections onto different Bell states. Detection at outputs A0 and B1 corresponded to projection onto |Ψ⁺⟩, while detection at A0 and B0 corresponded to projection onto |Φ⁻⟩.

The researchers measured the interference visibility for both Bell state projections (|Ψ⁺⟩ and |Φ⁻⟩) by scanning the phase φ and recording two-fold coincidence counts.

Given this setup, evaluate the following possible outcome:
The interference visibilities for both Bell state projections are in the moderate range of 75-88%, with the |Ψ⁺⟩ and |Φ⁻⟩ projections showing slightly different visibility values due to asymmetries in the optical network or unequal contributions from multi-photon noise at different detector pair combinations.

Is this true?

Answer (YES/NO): NO